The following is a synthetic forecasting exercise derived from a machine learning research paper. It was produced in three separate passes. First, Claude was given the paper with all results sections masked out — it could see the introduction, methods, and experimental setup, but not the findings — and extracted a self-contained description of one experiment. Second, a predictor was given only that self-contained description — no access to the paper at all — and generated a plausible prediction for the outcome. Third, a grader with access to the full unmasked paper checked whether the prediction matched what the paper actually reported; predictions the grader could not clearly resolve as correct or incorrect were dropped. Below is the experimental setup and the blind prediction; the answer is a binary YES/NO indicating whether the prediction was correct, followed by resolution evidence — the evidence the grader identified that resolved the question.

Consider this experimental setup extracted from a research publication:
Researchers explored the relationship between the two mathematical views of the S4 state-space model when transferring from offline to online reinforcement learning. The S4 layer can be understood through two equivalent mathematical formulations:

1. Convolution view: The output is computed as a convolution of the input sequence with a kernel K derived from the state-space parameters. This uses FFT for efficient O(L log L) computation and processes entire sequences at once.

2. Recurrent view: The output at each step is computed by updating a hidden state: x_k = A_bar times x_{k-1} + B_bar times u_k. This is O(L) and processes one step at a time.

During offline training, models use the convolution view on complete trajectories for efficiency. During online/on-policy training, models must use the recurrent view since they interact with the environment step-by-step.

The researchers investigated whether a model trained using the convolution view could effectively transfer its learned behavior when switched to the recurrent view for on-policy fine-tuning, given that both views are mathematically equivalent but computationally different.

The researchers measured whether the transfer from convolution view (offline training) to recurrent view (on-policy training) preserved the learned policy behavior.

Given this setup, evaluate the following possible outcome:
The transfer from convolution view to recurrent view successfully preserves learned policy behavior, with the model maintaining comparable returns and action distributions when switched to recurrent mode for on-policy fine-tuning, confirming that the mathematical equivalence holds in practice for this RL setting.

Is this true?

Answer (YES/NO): NO